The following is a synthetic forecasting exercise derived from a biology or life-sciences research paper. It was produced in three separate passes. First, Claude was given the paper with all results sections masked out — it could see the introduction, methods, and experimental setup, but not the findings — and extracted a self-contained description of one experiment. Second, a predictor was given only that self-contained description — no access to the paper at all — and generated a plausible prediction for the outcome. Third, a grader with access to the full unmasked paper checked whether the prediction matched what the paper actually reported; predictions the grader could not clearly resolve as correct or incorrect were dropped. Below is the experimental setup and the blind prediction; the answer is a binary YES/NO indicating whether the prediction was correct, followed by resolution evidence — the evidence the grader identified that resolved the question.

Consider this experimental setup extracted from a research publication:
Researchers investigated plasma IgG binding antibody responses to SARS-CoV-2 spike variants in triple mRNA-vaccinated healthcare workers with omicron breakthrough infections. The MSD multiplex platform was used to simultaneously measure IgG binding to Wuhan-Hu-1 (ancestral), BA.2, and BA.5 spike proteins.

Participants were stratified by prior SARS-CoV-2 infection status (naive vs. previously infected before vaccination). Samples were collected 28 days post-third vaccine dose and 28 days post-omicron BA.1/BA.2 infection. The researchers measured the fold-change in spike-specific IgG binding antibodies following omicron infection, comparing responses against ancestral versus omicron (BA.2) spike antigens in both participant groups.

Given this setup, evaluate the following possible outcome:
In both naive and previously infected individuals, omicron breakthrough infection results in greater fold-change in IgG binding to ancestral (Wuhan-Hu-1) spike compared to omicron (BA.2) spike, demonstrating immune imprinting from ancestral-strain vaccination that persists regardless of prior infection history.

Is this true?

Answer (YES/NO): NO